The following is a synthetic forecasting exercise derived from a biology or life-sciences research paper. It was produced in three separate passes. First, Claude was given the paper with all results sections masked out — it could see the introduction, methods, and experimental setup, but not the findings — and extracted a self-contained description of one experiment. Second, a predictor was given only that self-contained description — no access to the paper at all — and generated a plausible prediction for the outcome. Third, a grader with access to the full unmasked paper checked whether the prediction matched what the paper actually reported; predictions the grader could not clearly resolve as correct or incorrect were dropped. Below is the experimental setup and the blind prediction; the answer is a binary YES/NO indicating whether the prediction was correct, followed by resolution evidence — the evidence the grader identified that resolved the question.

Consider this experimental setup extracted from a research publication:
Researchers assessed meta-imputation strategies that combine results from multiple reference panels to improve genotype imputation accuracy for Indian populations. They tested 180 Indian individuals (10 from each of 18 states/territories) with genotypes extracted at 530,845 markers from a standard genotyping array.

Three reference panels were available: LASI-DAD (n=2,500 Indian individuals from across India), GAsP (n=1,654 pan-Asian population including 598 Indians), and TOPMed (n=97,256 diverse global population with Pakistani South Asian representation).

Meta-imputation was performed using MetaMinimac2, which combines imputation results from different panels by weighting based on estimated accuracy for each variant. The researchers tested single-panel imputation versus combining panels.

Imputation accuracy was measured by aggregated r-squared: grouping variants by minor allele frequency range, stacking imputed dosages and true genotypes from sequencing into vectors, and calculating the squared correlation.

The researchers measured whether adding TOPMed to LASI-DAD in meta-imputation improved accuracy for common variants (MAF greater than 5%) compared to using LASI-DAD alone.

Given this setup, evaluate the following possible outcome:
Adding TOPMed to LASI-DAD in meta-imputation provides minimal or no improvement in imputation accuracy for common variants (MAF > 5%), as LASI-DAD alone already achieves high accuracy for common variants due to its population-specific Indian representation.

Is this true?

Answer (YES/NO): YES